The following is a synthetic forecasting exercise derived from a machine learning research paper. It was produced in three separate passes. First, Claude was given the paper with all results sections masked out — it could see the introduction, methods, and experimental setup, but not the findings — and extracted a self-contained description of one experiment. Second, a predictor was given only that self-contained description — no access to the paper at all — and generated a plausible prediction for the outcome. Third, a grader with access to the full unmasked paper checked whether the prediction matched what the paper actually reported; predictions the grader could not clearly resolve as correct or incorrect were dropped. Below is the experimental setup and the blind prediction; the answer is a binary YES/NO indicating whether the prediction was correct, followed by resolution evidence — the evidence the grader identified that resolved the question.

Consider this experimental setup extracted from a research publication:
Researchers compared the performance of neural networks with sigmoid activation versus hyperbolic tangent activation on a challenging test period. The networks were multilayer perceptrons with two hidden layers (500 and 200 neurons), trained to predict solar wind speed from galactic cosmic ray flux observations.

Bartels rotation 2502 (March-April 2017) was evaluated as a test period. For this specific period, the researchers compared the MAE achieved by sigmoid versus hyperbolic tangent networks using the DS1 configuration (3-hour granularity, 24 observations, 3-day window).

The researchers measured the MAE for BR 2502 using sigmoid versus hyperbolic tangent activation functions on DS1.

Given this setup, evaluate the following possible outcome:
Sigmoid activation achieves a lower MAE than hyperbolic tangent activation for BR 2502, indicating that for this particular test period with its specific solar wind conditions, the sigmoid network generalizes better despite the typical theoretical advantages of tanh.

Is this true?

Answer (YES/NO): NO